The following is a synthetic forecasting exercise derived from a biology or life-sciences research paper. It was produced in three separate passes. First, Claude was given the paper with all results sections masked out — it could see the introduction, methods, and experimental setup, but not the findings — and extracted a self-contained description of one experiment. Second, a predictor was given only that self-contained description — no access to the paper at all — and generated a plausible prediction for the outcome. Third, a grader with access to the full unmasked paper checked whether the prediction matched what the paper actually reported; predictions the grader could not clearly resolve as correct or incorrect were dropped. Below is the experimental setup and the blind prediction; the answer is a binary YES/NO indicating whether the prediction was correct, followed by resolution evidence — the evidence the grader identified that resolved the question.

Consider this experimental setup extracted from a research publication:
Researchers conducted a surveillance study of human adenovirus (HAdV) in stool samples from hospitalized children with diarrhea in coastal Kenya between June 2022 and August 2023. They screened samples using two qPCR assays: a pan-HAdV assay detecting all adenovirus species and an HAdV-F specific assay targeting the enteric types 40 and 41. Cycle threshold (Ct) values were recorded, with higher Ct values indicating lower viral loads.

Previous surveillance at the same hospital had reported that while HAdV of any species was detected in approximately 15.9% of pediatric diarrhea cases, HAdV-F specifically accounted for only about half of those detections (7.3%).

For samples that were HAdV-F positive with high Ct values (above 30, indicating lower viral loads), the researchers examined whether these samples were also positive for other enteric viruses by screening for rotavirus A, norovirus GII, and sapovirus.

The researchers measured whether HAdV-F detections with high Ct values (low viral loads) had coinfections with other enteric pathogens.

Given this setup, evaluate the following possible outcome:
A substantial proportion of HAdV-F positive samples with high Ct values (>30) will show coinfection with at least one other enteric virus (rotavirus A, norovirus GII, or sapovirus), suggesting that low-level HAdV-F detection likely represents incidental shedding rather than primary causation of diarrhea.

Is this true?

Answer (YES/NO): YES